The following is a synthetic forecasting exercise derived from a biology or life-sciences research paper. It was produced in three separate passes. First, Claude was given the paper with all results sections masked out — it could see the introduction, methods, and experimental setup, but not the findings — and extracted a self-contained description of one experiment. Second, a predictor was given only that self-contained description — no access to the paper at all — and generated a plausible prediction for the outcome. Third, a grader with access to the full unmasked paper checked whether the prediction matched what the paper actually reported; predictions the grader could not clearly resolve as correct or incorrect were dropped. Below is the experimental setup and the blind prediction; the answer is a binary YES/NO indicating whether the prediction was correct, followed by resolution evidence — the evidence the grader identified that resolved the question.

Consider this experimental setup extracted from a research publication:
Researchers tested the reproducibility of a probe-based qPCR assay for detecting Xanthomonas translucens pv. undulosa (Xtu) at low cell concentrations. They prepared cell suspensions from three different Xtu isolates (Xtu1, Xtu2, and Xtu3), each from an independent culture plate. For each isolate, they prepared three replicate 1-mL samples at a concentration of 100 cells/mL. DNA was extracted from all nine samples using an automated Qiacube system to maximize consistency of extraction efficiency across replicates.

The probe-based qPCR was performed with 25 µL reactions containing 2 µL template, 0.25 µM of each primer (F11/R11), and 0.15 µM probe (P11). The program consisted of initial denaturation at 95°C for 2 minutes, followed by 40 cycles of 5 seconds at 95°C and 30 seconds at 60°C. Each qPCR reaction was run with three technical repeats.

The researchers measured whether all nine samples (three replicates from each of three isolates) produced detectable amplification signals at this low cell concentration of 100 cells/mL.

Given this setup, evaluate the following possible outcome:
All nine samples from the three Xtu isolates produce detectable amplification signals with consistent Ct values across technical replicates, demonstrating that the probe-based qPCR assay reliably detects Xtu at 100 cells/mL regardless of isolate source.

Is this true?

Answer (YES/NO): NO